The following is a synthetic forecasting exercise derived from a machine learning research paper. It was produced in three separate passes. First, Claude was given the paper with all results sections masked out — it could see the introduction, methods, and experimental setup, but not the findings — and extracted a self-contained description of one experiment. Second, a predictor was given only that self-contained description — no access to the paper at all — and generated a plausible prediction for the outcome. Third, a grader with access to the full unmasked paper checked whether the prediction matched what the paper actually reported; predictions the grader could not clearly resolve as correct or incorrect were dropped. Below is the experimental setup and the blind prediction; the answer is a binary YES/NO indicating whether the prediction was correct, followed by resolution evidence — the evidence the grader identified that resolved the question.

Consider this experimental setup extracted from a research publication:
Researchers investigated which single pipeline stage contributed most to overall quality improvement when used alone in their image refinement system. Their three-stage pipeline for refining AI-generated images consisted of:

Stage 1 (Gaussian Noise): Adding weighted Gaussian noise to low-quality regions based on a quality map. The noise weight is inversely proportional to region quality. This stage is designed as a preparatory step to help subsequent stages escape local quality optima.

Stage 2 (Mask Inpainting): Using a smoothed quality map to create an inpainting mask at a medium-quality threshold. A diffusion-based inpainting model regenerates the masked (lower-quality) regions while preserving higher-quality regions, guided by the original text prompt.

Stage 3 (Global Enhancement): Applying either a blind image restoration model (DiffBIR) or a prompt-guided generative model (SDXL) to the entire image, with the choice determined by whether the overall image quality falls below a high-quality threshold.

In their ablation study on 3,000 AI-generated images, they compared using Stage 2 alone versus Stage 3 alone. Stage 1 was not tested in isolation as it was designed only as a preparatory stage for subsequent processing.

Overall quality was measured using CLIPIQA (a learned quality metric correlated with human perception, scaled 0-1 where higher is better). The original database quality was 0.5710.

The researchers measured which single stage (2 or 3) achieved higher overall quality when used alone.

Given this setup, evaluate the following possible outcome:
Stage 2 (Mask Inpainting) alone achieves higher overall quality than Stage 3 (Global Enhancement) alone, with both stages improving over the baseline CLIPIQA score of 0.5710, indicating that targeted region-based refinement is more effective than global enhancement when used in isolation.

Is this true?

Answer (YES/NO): NO